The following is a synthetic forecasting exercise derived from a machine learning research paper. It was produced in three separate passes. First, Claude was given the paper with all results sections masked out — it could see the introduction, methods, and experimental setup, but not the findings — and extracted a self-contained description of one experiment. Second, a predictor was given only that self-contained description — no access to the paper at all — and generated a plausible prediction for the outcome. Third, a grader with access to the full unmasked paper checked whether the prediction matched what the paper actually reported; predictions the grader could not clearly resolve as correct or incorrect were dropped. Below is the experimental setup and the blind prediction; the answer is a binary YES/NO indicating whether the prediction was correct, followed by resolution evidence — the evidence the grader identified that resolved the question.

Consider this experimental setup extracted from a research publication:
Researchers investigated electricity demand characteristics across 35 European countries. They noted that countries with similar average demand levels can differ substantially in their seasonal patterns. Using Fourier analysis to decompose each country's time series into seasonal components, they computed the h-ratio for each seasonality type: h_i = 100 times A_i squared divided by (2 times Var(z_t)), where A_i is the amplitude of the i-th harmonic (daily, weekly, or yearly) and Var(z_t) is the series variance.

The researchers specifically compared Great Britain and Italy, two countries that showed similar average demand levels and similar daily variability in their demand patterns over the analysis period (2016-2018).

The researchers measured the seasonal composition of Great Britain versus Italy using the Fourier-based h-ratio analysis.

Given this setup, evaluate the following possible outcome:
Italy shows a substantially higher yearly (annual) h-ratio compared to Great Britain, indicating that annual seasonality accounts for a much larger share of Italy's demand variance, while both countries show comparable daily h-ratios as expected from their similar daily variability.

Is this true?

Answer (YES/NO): NO